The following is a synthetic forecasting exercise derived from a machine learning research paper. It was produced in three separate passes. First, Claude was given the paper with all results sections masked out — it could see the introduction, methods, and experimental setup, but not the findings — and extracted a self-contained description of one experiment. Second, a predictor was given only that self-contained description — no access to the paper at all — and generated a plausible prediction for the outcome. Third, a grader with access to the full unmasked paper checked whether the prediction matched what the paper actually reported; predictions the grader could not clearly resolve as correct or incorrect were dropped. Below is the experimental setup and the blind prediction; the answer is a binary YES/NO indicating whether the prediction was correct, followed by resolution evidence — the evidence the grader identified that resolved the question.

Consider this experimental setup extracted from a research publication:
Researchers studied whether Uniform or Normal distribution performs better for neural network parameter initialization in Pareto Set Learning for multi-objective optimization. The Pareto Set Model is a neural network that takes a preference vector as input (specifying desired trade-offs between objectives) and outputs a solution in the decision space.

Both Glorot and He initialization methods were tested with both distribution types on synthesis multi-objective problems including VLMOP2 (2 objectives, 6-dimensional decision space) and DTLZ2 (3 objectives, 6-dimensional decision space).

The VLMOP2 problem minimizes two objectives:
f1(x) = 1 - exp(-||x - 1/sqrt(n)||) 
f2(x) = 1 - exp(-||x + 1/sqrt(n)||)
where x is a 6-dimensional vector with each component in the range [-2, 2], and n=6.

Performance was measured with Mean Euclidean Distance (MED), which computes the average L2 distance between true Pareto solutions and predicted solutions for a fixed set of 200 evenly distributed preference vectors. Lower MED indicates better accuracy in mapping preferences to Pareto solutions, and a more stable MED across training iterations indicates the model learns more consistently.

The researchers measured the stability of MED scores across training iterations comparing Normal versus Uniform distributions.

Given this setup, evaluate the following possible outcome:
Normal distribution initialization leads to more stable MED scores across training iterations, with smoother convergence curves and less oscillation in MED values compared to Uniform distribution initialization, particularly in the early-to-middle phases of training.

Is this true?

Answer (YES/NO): NO